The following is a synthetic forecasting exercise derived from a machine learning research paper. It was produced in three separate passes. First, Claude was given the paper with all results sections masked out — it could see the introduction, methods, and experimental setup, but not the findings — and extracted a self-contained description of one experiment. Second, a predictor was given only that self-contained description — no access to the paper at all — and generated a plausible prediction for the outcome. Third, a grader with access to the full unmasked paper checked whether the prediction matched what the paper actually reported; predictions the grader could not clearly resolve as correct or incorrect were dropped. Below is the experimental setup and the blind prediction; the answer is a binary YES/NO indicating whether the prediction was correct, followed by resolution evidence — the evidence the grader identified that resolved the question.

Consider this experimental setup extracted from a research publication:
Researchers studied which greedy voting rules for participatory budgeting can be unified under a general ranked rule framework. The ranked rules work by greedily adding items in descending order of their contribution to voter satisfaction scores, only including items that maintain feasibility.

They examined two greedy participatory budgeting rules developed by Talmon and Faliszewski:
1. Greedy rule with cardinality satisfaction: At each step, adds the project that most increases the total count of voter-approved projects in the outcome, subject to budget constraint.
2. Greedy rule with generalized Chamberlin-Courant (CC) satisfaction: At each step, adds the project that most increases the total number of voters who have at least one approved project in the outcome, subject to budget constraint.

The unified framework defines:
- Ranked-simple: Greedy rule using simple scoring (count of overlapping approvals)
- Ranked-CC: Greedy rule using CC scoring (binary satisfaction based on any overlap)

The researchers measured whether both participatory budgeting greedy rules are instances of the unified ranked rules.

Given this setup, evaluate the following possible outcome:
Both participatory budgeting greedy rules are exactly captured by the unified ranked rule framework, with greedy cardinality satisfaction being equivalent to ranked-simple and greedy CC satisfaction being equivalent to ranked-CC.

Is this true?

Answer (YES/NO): YES